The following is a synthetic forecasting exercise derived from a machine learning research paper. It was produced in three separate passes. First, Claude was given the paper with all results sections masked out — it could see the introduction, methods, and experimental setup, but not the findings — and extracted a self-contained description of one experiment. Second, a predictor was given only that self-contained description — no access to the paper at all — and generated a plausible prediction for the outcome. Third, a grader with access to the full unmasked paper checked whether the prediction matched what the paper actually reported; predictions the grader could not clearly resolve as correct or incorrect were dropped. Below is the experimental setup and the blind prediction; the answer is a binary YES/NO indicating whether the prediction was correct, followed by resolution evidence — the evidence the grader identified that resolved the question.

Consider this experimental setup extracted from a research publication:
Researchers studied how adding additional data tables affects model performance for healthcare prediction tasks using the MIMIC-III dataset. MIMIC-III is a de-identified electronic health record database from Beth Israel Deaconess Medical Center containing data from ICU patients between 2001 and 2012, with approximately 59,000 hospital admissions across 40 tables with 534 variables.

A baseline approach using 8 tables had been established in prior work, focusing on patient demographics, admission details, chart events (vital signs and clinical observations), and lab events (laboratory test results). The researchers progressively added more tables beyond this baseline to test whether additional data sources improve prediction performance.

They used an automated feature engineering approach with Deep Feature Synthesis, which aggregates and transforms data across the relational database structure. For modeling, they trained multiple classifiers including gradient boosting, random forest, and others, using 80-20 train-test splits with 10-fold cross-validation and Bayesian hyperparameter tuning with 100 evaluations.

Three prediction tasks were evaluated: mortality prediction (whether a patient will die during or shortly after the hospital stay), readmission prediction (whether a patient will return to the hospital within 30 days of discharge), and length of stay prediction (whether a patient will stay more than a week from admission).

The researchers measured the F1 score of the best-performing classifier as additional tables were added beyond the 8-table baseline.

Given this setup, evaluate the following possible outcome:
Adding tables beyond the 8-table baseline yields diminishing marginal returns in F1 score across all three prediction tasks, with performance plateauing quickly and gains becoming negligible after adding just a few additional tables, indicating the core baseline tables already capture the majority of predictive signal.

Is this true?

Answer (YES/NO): NO